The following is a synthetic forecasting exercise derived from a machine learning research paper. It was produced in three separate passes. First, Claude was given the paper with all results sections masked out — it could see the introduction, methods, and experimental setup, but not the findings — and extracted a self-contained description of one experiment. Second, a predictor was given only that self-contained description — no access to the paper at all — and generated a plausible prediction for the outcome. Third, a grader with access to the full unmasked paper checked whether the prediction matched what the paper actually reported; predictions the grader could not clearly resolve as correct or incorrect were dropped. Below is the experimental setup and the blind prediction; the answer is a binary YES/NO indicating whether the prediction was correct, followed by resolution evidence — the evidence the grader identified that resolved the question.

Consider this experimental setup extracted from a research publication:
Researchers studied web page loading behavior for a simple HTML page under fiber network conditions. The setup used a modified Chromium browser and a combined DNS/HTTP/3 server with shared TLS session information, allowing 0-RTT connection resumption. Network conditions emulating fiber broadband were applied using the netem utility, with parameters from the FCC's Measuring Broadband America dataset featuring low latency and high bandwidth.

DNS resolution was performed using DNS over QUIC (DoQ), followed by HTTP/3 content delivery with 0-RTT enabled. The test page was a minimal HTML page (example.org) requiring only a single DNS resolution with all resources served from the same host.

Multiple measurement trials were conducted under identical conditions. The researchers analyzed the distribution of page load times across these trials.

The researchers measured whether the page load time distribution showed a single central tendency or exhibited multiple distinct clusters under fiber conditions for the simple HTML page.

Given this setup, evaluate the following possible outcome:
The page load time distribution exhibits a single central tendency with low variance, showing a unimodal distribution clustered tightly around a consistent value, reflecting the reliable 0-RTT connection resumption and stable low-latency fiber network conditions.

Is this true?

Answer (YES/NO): NO